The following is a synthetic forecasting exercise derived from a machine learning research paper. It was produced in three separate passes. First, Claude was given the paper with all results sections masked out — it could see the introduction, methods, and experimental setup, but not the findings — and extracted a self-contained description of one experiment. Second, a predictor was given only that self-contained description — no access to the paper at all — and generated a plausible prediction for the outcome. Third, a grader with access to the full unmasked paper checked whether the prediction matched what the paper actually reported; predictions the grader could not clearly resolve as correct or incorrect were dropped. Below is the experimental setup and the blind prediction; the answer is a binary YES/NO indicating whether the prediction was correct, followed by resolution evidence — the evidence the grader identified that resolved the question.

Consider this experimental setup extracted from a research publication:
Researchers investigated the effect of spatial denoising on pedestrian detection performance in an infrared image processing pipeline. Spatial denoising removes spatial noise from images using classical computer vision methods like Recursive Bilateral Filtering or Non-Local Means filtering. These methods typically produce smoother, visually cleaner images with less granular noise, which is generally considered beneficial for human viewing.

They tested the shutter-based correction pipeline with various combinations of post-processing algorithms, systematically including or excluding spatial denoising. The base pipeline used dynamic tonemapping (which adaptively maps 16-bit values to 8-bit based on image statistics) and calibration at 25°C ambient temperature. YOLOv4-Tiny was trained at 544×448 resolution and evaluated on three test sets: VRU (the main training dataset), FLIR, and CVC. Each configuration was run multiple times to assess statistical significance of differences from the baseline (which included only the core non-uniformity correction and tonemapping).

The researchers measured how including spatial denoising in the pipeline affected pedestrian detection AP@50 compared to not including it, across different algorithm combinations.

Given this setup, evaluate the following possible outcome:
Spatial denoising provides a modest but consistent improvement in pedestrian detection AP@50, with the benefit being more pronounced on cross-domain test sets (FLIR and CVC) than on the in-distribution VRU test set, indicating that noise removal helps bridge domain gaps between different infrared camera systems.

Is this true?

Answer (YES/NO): NO